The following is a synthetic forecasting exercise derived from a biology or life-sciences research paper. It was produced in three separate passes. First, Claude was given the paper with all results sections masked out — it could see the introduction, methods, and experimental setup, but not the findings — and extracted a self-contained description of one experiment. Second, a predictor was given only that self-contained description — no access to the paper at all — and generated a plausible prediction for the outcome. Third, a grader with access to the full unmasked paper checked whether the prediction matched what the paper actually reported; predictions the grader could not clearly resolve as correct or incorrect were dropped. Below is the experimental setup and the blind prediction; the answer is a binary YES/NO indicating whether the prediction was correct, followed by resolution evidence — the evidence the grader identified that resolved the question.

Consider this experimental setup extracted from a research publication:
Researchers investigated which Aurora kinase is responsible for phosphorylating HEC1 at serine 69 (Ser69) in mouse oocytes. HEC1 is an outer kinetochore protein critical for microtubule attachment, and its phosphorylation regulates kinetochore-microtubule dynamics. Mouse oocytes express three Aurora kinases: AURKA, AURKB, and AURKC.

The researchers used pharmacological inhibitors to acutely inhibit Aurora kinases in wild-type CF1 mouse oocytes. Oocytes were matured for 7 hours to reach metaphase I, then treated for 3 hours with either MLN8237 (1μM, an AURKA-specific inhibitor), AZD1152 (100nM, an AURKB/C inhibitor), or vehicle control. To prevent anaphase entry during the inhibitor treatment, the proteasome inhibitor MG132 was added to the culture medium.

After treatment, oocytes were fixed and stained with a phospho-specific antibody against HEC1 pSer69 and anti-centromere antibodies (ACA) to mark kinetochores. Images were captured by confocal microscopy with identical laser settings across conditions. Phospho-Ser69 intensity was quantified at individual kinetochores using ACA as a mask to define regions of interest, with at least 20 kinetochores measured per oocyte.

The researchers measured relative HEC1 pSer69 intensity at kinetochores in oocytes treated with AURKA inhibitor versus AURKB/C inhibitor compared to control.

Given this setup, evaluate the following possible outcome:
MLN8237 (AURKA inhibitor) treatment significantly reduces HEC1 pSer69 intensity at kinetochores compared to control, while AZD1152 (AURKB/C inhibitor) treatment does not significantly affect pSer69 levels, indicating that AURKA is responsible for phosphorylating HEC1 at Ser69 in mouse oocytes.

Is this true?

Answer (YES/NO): YES